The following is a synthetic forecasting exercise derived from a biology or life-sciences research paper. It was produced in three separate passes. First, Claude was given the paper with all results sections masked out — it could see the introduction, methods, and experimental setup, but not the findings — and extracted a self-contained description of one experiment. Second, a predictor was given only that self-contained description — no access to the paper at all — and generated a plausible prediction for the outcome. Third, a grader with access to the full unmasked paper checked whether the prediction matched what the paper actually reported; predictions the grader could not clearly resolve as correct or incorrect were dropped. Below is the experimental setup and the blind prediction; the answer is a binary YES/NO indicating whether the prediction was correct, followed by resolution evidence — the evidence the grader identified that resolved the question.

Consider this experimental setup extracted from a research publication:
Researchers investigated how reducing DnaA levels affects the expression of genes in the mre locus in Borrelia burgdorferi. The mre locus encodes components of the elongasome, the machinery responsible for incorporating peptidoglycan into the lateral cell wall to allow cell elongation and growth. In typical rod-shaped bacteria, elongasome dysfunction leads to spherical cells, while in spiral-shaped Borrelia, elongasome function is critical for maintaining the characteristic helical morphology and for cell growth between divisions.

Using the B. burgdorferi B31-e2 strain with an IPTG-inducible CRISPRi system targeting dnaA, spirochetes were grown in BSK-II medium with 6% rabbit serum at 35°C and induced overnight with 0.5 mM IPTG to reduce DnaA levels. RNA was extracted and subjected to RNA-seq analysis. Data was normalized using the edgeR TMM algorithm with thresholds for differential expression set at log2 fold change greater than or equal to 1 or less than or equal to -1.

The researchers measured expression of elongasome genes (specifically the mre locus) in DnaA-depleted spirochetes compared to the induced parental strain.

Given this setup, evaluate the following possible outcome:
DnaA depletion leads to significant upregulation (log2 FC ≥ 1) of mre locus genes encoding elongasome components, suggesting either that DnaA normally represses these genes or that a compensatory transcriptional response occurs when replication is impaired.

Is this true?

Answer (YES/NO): NO